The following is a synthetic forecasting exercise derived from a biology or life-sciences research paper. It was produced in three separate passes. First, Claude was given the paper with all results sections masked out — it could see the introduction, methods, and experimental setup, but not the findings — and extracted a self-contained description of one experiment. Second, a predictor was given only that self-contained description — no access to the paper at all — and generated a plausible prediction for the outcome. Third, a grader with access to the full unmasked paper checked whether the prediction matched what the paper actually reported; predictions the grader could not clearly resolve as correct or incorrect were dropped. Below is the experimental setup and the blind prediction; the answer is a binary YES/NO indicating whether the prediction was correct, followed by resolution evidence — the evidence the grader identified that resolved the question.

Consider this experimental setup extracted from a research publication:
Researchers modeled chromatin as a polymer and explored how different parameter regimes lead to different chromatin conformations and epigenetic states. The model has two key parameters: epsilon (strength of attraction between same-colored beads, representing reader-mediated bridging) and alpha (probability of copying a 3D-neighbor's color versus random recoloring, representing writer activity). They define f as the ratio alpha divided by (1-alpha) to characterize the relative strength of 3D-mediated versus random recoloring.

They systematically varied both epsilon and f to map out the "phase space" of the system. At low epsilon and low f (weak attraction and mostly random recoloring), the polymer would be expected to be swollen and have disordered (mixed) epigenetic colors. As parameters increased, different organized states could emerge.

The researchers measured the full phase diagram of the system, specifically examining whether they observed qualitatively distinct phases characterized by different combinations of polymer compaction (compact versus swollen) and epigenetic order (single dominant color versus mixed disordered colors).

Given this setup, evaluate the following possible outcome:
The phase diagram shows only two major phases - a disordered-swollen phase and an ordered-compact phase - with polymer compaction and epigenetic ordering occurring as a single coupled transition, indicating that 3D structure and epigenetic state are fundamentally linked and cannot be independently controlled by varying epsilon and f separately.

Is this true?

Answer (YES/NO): NO